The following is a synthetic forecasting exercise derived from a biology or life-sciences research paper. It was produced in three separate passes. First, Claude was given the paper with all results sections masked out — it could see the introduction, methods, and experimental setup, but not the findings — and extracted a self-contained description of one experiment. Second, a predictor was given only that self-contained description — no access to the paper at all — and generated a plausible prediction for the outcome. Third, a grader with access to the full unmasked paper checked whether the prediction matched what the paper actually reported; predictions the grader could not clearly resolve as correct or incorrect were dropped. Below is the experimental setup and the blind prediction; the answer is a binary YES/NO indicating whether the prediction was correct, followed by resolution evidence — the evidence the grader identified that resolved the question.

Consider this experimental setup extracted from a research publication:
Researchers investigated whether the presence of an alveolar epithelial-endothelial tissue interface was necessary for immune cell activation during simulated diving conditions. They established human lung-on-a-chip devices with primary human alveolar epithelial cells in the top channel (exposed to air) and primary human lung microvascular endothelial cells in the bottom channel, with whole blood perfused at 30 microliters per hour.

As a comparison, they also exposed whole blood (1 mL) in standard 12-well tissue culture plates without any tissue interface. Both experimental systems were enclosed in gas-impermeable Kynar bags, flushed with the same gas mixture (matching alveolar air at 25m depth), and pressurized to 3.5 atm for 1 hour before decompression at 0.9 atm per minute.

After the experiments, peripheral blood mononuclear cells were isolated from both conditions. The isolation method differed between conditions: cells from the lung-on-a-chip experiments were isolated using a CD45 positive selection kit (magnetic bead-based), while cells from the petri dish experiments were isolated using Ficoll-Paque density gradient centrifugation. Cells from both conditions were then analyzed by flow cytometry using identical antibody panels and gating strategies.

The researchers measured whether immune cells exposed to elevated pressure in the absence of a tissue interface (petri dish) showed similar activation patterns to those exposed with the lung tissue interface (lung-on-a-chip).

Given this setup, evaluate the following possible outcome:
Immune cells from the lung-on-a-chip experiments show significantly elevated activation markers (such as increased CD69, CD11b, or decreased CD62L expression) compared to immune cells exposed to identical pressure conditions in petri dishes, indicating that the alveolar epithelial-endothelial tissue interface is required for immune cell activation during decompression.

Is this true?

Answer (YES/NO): NO